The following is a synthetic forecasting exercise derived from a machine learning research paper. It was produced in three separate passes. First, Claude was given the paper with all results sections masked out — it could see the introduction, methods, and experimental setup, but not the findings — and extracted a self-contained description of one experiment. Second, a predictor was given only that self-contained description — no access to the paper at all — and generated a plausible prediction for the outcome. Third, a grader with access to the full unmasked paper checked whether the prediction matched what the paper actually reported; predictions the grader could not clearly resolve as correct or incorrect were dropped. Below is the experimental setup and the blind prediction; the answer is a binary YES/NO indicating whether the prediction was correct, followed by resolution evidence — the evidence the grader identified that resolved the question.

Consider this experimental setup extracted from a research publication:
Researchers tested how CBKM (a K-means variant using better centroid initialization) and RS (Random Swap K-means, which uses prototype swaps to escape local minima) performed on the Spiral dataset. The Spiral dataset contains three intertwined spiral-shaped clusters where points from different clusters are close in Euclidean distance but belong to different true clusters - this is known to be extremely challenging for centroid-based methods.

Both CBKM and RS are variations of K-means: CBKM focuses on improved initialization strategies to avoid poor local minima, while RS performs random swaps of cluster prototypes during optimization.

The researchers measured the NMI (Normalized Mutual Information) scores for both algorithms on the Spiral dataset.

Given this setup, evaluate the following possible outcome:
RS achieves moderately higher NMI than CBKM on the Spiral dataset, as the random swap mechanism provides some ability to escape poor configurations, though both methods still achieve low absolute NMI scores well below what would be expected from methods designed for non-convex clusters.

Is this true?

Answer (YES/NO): NO